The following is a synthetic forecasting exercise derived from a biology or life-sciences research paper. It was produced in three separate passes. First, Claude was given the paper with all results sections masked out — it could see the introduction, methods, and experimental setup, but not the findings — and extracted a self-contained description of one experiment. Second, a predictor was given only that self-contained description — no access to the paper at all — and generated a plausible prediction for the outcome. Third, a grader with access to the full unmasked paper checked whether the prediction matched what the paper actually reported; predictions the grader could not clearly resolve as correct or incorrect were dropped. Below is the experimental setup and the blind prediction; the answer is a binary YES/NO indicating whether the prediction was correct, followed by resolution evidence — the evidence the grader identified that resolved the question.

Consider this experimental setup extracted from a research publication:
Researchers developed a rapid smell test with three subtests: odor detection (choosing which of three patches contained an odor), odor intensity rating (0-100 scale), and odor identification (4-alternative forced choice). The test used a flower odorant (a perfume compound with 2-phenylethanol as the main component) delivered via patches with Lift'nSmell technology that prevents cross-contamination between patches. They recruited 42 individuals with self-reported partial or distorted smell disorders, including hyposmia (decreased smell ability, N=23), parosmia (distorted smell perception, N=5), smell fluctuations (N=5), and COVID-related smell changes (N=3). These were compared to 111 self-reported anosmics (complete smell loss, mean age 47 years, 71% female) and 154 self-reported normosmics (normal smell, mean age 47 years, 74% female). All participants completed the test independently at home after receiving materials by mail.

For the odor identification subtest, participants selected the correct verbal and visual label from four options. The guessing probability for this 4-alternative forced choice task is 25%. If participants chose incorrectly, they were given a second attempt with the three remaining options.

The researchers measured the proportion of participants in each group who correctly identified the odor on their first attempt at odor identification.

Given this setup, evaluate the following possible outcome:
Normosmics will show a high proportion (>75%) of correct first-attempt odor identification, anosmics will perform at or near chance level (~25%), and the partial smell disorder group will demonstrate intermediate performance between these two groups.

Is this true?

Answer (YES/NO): NO